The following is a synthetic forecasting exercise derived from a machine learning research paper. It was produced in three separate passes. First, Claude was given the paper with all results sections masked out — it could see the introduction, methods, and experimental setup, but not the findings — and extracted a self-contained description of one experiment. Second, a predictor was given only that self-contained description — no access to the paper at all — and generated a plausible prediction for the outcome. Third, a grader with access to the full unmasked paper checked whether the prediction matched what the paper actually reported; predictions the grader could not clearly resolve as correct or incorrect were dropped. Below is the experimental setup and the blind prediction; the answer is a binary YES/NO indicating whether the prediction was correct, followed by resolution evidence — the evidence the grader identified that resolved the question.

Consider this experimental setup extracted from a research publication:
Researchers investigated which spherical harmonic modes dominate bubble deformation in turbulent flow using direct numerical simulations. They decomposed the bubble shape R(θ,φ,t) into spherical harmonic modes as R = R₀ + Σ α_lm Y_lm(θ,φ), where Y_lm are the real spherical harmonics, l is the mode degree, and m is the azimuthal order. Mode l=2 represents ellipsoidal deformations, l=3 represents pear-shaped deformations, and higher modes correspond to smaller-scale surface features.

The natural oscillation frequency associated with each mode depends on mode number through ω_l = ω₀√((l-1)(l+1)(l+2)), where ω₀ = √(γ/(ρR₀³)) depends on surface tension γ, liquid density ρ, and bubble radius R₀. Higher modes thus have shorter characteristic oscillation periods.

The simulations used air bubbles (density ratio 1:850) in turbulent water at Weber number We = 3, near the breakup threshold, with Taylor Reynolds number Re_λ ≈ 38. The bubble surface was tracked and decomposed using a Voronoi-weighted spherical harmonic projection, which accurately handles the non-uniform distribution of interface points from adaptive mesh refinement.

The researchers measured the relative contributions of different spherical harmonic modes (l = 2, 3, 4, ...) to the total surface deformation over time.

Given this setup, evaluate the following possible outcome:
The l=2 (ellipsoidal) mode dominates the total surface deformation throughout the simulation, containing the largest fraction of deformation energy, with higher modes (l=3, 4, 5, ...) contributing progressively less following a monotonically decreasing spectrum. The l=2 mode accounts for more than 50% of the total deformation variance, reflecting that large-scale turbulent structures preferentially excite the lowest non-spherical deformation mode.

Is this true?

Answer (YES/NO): YES